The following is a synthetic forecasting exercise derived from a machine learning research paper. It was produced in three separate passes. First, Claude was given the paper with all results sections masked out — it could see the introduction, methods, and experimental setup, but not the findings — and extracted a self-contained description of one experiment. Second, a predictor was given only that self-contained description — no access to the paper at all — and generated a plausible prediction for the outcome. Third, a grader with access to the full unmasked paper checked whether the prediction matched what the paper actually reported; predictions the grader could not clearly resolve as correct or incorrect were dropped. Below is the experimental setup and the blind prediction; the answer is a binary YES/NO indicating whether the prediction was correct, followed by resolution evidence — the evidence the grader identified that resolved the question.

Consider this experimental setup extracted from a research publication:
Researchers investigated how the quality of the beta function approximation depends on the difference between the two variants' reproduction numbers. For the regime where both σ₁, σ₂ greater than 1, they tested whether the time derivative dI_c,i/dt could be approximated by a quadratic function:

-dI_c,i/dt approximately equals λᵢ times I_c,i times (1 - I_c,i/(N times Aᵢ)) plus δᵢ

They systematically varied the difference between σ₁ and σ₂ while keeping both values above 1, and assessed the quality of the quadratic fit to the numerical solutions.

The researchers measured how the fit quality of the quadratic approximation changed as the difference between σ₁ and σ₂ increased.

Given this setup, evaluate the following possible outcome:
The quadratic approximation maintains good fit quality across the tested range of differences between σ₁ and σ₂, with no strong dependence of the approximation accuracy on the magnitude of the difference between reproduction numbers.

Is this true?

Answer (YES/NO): NO